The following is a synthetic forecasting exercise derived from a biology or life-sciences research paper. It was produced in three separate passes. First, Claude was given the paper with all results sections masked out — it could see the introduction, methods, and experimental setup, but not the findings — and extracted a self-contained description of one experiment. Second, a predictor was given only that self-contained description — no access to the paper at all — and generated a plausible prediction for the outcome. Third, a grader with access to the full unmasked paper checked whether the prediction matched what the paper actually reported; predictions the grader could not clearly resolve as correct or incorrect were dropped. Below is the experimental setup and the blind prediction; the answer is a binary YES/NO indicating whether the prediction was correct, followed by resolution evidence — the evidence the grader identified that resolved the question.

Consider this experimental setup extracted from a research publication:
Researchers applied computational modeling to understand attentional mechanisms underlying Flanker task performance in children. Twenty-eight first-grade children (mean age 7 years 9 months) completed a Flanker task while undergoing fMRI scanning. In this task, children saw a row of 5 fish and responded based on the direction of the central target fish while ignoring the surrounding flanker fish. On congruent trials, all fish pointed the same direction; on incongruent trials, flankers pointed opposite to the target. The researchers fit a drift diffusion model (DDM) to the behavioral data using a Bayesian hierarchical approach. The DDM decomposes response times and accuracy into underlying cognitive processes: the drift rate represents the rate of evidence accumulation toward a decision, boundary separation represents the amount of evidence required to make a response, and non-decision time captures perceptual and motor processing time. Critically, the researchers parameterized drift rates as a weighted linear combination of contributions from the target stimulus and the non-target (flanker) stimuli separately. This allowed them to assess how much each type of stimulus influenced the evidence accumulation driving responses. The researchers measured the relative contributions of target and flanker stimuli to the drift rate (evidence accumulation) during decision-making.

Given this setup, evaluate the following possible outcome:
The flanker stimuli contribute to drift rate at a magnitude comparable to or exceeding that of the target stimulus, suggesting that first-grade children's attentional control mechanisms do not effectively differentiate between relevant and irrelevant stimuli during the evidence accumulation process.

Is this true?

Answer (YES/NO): NO